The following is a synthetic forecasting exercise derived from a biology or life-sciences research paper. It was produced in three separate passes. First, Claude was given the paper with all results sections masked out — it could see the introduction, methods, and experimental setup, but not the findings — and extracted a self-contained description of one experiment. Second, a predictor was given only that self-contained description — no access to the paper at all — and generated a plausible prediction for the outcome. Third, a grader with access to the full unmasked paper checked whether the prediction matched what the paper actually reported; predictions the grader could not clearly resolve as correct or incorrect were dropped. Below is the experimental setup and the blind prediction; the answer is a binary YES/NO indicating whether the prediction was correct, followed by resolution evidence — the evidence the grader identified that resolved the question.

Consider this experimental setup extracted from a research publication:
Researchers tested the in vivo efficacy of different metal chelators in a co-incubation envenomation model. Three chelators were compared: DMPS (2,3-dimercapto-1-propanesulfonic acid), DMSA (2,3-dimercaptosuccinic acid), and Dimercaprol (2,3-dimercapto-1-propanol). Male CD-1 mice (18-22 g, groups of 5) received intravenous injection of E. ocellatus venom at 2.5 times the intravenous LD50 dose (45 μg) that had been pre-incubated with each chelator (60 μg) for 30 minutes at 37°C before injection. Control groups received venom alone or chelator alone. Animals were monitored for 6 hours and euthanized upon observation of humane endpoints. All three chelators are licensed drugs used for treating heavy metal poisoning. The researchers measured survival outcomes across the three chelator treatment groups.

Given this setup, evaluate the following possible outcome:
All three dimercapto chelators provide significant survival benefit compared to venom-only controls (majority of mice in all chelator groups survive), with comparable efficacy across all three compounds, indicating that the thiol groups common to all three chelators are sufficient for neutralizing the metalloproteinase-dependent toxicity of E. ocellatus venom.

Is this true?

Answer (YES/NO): NO